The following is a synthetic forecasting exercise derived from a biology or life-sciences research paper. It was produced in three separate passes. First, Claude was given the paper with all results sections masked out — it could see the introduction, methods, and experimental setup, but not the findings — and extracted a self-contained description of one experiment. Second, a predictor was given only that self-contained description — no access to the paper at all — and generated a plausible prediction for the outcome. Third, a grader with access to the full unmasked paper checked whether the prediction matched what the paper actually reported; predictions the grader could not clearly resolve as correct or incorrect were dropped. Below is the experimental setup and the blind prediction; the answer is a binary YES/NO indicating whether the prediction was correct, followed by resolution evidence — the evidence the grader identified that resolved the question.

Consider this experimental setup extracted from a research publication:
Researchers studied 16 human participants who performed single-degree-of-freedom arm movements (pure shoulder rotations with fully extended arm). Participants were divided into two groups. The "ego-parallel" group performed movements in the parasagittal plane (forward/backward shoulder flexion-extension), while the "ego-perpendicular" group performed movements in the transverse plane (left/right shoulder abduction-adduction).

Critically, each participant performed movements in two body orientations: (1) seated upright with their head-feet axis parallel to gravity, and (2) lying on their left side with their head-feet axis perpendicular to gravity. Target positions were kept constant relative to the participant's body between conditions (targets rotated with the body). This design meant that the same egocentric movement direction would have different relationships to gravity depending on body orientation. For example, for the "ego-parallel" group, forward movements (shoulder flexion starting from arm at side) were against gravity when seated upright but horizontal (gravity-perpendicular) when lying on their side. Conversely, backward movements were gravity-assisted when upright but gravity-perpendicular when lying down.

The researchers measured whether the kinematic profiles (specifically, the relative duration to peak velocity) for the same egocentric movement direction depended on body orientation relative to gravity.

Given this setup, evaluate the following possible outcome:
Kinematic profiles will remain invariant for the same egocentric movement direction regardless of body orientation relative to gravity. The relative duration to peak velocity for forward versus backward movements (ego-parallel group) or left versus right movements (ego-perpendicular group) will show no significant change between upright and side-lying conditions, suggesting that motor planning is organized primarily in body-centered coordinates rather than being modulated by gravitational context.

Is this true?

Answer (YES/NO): NO